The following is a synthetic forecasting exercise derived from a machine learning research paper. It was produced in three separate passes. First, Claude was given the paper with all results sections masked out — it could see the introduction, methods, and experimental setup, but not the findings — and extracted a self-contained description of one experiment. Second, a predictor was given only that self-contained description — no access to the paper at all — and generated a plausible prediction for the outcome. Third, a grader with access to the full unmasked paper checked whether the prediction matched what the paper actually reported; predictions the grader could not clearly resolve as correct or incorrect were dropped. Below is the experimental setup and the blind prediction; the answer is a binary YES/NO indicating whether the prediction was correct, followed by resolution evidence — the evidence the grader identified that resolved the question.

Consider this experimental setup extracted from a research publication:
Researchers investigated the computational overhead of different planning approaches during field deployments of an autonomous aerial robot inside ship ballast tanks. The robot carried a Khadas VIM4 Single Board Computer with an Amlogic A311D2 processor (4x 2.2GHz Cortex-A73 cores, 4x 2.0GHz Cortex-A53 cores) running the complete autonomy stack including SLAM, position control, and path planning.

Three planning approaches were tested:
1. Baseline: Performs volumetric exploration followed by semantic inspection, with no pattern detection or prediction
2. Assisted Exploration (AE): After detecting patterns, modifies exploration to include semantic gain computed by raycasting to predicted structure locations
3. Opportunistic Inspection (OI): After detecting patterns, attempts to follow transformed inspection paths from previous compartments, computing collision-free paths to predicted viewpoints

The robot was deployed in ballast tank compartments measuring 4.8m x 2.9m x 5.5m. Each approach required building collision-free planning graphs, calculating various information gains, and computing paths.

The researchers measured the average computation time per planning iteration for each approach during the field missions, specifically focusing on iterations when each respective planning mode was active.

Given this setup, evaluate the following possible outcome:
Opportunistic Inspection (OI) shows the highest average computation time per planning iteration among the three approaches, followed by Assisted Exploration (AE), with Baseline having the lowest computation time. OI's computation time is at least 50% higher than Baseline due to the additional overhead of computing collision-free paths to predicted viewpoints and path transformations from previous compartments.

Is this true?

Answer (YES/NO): NO